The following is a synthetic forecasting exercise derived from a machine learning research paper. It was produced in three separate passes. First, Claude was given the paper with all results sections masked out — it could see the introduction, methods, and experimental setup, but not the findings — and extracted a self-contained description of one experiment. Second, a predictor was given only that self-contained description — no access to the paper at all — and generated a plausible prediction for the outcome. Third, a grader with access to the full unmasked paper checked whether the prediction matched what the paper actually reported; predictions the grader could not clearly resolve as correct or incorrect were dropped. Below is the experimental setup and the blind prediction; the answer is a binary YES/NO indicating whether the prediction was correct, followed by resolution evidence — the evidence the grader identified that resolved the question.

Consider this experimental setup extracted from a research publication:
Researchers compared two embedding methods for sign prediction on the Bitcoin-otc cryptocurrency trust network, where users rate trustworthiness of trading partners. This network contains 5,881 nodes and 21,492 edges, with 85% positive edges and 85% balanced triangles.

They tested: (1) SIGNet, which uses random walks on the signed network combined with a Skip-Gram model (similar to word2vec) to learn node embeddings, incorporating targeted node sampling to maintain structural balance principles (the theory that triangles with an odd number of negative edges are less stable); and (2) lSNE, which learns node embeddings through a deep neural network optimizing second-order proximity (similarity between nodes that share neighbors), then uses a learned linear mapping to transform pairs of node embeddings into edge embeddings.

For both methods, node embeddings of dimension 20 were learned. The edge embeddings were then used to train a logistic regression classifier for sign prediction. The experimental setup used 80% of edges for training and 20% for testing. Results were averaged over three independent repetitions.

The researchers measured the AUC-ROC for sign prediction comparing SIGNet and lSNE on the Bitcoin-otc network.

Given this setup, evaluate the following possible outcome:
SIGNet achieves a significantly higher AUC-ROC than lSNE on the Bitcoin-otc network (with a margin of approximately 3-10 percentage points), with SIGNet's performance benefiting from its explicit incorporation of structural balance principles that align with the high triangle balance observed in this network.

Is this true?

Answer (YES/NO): NO